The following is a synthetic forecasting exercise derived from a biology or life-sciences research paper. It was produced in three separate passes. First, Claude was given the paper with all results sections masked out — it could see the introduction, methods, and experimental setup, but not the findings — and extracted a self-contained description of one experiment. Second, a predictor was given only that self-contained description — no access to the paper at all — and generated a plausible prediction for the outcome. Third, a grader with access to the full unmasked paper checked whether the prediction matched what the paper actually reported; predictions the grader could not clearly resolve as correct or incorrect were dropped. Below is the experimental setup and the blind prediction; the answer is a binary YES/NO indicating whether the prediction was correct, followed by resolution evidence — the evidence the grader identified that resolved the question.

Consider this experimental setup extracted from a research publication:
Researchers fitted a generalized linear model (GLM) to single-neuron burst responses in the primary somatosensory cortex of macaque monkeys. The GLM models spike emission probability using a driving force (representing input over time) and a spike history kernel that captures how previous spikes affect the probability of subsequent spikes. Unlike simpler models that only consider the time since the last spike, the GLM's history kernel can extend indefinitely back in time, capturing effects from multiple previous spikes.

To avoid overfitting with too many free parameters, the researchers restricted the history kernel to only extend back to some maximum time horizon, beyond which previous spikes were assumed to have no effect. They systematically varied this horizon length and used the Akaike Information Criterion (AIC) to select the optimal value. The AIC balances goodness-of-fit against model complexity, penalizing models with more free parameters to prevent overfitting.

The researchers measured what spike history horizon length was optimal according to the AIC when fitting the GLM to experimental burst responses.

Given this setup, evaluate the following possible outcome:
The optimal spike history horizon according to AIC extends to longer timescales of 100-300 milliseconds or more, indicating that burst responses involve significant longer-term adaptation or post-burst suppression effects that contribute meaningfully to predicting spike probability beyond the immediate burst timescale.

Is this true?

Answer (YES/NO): NO